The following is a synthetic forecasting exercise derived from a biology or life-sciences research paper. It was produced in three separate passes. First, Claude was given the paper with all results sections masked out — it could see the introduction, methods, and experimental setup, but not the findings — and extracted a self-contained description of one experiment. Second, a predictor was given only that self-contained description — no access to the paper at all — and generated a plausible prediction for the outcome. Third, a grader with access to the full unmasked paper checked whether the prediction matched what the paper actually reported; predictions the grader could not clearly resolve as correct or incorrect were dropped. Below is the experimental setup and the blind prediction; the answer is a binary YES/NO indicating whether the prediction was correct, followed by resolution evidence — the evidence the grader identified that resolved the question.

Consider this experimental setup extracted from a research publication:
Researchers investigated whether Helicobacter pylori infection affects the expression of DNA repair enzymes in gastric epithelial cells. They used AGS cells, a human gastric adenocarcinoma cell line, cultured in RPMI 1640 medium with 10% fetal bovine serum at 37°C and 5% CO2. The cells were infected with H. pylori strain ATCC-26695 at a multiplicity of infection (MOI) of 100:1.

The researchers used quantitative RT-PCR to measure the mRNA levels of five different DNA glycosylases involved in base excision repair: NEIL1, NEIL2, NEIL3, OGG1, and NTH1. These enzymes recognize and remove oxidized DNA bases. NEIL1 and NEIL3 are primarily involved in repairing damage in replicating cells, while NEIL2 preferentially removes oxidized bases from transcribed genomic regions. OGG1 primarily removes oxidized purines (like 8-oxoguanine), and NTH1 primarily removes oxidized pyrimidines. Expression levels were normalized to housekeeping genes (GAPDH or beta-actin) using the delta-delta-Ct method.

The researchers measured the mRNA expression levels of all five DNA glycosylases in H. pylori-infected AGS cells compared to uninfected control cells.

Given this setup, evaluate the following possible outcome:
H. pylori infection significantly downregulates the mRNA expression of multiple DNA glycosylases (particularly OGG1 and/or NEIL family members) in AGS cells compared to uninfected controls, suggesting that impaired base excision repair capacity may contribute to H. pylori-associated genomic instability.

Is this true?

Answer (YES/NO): NO